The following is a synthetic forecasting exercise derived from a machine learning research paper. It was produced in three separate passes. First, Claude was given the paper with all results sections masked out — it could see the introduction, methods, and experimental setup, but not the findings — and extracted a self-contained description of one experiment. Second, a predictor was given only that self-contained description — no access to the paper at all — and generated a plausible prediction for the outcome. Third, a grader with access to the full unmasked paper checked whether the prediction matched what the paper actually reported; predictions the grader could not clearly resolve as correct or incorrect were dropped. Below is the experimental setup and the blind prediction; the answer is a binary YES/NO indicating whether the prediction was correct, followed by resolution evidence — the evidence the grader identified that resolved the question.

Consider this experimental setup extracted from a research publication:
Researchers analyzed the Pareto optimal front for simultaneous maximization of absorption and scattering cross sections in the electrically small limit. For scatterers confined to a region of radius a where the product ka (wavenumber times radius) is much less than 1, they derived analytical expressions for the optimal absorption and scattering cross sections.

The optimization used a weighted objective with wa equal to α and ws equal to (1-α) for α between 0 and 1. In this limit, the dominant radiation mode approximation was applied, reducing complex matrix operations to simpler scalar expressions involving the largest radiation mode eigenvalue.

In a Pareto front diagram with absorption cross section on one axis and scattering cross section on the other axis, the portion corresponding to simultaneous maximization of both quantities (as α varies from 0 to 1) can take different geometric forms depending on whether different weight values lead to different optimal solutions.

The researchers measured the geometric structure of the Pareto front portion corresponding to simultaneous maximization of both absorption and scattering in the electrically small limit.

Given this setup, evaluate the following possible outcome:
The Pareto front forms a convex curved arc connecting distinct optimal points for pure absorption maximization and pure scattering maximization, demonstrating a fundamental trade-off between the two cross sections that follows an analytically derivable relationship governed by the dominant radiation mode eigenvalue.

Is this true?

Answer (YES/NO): NO